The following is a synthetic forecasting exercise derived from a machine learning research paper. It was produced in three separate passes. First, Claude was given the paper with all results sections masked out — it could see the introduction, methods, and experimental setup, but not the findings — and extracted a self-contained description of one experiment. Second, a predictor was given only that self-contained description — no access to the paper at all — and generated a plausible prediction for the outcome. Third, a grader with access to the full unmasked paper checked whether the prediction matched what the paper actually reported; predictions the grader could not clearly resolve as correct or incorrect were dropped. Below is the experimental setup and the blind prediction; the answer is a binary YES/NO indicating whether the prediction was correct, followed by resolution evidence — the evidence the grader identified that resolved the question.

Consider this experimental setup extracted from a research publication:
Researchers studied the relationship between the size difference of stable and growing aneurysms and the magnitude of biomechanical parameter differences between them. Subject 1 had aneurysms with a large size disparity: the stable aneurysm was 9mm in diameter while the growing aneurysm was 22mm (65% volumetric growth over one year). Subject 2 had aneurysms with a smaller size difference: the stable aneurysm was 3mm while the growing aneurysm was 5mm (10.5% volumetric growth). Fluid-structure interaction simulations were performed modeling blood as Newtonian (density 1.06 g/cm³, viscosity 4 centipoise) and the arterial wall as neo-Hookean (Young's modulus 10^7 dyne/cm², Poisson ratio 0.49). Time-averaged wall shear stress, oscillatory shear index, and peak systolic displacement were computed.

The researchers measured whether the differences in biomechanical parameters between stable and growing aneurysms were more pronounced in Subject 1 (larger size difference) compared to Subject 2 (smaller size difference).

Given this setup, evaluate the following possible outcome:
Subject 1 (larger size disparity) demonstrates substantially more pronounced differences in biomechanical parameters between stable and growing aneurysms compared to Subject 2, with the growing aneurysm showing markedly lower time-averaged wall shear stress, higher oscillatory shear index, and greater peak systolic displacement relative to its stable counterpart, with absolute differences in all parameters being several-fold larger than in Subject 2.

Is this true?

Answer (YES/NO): NO